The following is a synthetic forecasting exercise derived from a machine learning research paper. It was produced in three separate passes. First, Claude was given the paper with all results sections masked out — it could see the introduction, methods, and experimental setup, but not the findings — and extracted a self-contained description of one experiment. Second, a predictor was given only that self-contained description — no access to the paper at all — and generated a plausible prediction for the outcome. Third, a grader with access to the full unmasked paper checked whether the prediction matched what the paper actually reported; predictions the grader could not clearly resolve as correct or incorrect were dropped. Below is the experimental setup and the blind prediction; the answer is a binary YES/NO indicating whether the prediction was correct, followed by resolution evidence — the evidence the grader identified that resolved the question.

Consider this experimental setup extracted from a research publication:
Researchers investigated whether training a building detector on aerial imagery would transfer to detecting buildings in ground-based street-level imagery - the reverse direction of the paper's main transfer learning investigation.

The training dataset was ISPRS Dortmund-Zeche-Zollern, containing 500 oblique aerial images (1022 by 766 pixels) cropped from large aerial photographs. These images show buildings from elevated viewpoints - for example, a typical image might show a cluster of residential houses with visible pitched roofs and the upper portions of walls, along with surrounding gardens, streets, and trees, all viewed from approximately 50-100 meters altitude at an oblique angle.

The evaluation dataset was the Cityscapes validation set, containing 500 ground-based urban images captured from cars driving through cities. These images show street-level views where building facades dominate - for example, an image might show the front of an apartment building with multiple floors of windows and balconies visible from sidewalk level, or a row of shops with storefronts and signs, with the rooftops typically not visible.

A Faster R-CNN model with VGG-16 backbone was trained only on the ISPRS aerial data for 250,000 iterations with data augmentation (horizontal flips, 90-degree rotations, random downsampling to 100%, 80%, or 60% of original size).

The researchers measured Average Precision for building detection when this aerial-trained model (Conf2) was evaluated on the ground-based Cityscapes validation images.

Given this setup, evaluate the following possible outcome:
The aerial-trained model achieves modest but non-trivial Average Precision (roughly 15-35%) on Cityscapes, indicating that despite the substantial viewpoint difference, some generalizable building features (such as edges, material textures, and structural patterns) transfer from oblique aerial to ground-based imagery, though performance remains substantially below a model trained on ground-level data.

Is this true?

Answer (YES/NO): NO